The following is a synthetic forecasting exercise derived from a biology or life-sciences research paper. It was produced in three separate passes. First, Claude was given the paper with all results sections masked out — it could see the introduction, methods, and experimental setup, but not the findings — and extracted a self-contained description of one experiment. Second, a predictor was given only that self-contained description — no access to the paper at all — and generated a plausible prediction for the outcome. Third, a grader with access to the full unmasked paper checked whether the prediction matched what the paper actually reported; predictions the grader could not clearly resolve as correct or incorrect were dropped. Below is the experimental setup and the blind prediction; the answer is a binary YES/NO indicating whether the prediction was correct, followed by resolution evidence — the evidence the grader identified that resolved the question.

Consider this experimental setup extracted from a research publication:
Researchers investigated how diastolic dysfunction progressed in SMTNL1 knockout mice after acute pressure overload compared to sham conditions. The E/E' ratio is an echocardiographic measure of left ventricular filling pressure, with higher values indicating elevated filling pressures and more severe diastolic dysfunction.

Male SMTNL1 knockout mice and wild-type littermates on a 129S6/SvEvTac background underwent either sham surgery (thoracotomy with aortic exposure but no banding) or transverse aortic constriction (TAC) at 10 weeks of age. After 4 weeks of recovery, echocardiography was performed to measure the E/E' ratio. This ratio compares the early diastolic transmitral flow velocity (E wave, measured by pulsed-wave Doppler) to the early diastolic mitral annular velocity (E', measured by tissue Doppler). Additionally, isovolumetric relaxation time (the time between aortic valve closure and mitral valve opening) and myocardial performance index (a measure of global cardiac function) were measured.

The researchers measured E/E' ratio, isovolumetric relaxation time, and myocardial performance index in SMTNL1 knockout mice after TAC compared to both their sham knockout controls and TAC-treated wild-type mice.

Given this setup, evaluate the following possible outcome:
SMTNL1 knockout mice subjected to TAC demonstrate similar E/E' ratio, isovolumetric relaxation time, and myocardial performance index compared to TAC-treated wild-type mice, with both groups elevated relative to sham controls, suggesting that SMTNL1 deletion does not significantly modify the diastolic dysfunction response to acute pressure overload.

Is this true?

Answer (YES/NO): NO